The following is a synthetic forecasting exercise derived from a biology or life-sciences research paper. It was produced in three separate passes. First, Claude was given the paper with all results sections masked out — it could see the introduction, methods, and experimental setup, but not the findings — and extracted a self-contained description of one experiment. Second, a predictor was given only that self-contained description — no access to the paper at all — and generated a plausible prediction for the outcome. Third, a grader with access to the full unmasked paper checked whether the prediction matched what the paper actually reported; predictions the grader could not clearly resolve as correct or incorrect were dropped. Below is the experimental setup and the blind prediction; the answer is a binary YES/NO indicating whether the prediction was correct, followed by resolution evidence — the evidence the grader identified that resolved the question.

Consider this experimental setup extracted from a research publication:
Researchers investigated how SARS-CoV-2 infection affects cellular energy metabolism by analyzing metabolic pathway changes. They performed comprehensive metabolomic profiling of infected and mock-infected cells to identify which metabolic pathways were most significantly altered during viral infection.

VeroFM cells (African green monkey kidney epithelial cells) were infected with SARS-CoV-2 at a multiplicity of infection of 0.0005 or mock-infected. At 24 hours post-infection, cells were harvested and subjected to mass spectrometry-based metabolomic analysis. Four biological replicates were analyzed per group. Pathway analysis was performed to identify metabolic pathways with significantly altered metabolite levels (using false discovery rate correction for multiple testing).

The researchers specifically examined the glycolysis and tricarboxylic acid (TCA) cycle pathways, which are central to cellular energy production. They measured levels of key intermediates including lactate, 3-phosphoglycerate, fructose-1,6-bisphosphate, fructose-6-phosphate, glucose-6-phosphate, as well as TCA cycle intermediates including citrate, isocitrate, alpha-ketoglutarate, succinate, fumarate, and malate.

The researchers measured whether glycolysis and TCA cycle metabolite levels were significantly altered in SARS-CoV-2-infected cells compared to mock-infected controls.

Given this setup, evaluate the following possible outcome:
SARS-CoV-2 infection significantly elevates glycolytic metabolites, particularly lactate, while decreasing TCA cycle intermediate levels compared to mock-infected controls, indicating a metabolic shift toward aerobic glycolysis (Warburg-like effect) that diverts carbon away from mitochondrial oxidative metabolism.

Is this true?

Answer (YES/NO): NO